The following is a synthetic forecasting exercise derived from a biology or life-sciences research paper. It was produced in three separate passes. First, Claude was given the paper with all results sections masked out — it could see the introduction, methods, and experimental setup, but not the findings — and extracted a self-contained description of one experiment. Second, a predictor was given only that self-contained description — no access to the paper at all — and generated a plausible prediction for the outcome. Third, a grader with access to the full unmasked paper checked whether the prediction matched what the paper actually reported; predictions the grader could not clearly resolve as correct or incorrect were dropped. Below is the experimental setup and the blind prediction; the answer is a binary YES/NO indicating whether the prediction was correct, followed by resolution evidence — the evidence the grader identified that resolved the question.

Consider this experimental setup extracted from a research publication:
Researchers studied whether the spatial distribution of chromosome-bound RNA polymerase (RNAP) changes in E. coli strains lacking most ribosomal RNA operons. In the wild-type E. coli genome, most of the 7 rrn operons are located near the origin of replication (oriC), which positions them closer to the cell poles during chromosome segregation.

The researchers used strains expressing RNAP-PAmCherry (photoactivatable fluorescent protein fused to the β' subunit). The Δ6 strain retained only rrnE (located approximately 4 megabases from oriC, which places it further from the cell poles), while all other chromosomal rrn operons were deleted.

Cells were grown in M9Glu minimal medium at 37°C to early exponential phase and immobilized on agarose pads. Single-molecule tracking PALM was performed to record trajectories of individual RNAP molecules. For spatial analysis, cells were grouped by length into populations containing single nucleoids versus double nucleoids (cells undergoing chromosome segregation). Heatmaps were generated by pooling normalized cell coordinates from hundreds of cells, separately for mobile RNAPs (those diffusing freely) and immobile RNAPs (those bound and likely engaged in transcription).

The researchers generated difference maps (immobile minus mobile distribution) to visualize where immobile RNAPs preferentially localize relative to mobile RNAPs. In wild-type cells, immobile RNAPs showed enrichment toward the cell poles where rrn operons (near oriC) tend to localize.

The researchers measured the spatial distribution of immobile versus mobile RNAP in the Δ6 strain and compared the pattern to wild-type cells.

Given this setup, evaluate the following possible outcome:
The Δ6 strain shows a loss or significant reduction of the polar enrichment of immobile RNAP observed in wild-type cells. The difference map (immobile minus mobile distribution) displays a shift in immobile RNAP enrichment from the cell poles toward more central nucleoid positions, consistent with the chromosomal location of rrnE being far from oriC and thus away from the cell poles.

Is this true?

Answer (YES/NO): NO